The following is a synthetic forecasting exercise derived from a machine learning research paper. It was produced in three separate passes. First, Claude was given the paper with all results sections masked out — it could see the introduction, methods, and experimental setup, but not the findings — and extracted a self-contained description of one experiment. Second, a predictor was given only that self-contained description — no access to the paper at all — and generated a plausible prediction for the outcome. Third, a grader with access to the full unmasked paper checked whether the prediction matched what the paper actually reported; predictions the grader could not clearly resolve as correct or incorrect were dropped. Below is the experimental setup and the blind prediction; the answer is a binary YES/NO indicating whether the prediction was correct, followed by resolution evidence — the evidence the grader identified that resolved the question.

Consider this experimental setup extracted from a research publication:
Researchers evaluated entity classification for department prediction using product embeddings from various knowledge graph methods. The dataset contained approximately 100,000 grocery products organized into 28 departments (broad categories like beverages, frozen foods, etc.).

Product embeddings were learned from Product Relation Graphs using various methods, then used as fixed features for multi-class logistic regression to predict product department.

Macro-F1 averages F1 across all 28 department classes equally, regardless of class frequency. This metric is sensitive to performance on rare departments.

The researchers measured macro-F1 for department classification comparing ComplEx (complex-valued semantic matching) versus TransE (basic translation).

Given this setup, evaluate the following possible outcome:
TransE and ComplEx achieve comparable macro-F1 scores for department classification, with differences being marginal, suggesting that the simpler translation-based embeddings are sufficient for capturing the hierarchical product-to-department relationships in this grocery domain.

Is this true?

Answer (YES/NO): NO